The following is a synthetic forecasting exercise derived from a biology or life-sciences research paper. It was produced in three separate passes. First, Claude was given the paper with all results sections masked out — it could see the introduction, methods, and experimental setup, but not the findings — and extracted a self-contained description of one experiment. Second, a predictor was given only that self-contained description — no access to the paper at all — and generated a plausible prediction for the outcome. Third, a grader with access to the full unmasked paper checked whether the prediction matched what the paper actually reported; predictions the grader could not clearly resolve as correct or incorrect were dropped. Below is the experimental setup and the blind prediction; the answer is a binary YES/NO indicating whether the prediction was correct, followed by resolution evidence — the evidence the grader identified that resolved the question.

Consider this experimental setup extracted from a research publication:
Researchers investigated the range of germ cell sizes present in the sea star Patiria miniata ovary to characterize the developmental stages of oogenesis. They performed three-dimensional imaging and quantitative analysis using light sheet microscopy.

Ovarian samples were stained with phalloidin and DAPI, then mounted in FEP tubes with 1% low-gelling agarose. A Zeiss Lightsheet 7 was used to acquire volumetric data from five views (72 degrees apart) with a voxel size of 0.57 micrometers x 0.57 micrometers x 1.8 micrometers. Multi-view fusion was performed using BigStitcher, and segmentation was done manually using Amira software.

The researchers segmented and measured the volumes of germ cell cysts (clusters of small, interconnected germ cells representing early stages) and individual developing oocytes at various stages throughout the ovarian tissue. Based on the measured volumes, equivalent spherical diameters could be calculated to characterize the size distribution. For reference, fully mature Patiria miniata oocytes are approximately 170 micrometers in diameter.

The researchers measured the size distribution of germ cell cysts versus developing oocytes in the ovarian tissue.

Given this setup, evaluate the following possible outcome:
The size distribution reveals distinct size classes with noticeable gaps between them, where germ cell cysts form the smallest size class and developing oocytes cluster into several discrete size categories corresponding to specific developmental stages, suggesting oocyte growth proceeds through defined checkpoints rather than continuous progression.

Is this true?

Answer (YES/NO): NO